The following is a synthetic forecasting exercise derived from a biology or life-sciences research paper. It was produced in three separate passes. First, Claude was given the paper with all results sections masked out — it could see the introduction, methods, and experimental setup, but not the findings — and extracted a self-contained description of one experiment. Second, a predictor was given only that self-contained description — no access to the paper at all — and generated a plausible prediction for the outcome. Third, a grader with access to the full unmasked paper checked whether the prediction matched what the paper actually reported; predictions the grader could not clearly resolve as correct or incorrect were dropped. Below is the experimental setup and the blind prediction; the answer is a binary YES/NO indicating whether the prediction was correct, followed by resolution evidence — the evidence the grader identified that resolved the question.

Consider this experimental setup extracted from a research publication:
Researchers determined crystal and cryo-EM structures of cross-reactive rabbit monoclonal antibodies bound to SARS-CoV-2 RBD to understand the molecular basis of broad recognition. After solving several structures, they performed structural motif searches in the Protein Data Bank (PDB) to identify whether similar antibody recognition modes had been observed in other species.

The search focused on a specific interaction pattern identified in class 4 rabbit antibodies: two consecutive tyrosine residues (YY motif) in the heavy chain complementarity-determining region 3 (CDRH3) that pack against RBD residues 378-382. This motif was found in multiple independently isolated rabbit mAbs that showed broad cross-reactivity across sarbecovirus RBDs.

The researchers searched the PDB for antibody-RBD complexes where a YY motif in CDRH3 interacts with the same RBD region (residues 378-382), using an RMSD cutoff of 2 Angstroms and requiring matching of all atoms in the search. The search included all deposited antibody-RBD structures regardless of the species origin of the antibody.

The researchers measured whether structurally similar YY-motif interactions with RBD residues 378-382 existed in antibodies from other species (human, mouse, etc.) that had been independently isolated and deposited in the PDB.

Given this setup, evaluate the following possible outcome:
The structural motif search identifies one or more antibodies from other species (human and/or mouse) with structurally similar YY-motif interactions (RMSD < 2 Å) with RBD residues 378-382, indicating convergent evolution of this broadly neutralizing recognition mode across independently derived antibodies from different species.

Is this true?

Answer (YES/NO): YES